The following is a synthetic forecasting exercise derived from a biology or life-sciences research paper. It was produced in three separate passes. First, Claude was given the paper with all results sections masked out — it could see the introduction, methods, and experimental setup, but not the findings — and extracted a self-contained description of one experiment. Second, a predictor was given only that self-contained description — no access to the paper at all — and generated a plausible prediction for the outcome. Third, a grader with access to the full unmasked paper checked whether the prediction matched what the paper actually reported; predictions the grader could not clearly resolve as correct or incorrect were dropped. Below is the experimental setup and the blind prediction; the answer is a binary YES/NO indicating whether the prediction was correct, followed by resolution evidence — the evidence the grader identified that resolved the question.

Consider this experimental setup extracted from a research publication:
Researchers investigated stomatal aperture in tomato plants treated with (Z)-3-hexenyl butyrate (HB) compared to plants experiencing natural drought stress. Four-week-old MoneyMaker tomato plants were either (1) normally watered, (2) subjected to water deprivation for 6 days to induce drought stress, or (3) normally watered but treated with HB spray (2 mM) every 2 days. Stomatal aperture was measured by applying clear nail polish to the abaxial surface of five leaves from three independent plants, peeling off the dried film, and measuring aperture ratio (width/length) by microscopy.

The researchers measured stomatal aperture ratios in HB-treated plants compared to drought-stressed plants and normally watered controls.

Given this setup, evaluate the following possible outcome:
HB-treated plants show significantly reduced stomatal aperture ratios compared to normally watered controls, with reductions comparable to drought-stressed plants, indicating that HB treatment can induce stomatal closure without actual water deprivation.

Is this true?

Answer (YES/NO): YES